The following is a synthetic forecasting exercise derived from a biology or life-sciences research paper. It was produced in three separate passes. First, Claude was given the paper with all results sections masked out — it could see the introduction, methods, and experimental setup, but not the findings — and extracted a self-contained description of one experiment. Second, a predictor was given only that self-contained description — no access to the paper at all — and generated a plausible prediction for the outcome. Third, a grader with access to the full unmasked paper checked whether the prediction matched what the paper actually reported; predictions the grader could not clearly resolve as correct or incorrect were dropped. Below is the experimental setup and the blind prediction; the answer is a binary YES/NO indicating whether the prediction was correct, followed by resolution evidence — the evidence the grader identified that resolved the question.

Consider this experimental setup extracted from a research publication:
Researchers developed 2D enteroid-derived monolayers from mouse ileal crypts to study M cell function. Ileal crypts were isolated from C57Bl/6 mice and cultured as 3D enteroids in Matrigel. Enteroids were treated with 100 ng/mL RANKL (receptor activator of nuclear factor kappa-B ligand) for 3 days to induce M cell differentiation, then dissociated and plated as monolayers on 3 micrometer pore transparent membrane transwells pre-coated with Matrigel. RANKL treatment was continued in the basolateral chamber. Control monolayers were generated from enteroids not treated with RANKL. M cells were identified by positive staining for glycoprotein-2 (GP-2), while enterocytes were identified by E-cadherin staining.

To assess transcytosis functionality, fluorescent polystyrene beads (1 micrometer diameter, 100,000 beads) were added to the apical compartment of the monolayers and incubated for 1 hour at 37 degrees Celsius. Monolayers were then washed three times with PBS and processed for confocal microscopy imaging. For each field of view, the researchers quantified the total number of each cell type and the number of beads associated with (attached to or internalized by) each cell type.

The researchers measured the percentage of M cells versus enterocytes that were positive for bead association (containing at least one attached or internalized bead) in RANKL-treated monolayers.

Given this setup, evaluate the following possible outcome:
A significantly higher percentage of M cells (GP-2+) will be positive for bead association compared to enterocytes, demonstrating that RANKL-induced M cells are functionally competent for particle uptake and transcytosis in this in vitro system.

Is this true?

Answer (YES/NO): YES